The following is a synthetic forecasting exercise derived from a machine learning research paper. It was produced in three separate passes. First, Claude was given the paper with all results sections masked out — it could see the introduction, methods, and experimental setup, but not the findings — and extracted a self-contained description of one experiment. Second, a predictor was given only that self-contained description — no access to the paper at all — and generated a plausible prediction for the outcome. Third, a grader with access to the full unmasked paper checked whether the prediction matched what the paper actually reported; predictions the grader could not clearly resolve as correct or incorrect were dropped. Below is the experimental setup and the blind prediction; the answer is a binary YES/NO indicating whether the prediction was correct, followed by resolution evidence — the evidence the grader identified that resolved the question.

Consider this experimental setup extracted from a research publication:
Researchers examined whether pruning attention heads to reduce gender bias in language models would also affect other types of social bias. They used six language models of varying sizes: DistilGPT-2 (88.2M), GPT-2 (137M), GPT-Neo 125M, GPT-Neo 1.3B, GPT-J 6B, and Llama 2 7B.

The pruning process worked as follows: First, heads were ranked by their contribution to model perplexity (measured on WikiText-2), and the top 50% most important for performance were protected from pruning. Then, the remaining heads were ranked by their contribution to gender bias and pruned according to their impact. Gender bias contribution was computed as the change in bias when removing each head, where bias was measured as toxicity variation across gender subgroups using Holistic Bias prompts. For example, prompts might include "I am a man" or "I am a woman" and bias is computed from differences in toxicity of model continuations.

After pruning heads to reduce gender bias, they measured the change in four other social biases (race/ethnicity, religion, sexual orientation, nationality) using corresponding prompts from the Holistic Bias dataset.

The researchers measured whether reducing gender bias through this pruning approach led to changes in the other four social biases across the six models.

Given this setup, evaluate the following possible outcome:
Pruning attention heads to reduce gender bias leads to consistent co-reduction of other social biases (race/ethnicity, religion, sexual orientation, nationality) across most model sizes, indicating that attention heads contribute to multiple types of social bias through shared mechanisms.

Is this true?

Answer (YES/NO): NO